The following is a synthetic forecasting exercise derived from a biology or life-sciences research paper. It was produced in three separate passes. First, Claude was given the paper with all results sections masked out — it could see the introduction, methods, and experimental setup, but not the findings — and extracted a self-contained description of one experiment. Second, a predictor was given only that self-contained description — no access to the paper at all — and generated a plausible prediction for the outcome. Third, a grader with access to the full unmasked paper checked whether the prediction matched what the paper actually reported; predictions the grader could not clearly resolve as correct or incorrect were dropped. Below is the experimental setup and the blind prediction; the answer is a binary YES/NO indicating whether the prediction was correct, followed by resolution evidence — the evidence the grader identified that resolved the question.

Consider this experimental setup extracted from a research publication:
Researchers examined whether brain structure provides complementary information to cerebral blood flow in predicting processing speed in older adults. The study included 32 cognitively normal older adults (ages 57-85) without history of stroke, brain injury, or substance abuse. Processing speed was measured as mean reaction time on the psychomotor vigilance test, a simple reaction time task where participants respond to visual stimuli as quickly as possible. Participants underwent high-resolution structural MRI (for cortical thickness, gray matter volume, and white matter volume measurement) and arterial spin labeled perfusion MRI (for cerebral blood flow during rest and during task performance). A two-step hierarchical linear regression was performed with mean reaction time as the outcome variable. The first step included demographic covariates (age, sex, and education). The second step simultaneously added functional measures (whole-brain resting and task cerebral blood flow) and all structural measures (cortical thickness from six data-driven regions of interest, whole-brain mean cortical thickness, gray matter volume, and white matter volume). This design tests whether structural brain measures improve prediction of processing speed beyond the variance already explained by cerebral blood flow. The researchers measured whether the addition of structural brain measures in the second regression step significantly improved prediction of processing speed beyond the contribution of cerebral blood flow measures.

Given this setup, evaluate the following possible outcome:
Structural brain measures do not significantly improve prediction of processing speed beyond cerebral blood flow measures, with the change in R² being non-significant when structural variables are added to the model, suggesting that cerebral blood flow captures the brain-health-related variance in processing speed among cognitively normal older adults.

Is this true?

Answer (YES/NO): YES